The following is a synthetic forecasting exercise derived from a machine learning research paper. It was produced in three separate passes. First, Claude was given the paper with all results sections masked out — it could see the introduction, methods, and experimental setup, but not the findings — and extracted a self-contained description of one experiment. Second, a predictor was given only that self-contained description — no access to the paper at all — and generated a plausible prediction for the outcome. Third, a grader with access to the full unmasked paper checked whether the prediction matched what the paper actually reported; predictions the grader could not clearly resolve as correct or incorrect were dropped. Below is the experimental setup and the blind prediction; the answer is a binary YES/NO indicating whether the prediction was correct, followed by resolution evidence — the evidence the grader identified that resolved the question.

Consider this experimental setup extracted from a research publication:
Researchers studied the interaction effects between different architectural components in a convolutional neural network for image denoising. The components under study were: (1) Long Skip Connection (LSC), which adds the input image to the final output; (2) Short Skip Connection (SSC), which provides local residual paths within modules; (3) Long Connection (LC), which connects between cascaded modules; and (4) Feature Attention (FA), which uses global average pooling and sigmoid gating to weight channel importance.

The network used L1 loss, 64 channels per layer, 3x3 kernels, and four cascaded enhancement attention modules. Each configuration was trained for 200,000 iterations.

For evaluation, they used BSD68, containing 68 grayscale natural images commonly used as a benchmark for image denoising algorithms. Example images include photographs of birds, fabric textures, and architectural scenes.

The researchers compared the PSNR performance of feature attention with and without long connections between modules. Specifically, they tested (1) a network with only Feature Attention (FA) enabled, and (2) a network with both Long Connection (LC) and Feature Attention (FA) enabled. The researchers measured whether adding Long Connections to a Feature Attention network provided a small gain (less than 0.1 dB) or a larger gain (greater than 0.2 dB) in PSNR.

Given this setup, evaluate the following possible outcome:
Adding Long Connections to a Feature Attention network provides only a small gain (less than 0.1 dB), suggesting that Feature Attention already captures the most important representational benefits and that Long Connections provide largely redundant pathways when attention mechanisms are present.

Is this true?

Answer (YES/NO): NO